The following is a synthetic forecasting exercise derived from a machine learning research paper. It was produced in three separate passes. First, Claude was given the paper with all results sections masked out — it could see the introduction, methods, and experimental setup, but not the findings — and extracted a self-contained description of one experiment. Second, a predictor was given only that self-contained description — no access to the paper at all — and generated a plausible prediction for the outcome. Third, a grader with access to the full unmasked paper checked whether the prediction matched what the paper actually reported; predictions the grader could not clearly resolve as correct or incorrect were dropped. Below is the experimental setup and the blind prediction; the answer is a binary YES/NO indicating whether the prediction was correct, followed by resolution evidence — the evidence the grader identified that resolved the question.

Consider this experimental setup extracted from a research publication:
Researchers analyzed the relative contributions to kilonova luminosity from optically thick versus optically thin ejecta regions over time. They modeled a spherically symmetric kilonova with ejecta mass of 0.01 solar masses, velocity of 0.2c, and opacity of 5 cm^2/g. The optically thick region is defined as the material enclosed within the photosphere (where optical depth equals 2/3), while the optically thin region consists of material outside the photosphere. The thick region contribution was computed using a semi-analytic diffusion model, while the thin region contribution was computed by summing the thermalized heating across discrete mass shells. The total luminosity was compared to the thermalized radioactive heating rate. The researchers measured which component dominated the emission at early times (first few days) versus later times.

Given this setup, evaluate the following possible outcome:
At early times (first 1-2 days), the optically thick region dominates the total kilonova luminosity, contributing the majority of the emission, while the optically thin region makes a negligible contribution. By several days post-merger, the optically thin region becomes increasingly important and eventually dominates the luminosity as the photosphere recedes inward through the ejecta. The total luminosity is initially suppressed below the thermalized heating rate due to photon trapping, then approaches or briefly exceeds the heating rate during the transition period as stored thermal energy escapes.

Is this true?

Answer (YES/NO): YES